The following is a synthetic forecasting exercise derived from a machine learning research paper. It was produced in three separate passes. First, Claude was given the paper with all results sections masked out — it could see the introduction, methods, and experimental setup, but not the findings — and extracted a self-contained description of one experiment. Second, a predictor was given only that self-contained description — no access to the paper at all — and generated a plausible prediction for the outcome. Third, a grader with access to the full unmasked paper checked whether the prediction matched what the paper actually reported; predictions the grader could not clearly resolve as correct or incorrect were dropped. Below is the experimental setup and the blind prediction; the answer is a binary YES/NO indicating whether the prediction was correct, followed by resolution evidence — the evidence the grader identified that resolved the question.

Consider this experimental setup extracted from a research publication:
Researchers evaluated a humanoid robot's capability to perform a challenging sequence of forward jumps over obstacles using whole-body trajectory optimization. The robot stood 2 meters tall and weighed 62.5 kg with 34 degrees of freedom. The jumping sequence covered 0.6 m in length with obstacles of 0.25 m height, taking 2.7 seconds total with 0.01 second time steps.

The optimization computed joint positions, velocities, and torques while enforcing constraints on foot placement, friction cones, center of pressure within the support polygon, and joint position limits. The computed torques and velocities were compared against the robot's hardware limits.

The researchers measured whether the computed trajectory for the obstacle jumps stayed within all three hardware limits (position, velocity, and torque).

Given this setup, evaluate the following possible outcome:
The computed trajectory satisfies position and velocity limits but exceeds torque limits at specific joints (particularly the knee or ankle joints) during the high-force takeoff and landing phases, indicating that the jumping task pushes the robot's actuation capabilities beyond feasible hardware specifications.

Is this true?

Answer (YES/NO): NO